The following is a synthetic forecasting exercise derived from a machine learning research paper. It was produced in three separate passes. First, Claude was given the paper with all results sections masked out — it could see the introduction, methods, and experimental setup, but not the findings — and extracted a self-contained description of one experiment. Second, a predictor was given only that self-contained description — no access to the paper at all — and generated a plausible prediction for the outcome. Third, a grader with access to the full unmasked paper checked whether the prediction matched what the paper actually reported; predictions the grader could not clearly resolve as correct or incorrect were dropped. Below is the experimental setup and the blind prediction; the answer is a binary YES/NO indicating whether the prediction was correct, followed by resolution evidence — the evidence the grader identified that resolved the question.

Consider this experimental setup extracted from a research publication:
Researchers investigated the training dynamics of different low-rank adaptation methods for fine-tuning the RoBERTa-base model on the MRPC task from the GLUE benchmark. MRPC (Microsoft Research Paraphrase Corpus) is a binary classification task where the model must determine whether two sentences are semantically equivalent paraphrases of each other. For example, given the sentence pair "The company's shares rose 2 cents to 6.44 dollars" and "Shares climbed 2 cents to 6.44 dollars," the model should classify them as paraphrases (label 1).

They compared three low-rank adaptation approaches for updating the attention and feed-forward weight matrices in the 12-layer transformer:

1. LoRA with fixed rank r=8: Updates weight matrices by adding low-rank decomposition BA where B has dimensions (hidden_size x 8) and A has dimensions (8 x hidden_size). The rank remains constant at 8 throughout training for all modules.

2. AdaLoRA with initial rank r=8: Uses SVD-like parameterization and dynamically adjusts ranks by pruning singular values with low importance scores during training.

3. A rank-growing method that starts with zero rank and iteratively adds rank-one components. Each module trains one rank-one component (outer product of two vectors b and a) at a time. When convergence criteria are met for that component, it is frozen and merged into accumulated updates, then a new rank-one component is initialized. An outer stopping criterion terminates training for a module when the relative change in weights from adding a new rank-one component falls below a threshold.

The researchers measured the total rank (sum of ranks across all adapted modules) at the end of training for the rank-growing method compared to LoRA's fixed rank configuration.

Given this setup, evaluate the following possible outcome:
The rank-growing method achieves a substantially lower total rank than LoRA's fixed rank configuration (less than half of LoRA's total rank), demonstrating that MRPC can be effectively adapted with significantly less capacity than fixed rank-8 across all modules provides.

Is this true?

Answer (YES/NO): YES